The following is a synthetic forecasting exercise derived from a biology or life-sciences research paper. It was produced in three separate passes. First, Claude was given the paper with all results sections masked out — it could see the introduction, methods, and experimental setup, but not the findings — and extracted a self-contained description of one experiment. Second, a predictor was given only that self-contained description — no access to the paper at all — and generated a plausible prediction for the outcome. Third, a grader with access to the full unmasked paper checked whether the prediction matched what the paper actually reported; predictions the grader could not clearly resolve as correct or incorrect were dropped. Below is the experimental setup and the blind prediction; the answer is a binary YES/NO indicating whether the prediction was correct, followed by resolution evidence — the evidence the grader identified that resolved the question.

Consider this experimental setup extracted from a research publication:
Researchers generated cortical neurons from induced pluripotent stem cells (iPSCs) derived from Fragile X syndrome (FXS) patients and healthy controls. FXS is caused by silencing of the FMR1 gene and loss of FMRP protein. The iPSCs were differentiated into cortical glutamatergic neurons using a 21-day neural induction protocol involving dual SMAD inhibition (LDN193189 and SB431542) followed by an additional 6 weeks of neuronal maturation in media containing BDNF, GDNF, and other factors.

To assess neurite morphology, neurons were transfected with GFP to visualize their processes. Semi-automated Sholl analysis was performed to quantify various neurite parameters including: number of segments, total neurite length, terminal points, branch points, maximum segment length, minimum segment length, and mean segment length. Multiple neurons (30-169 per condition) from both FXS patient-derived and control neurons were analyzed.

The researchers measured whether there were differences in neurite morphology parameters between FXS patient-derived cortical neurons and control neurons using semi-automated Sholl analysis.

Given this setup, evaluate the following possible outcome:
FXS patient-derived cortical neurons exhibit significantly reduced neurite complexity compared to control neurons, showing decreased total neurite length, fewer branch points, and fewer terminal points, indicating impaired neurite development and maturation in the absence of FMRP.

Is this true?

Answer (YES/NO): NO